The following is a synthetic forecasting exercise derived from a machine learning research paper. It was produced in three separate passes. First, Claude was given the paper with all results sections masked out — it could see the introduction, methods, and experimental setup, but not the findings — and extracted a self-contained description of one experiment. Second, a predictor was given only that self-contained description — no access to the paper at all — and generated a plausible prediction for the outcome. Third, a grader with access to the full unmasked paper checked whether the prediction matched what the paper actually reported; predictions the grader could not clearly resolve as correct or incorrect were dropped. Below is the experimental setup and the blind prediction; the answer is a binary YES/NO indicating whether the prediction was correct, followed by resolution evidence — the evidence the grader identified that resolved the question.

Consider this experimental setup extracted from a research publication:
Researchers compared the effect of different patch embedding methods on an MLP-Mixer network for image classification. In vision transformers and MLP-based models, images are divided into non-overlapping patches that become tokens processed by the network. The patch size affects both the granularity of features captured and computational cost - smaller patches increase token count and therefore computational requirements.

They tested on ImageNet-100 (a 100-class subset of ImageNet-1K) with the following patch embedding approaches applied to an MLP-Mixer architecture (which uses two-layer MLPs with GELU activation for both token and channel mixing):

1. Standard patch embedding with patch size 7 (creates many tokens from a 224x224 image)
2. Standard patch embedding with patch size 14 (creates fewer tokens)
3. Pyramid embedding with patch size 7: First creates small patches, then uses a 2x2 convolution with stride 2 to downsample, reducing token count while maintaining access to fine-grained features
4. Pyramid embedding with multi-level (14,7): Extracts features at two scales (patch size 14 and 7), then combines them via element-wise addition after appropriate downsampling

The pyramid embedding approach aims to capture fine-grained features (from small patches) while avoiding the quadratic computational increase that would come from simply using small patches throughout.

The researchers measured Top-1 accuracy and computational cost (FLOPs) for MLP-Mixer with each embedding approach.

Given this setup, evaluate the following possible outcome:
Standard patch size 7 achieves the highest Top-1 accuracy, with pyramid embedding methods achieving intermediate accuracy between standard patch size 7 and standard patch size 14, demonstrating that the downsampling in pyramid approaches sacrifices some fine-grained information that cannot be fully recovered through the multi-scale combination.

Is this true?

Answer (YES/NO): NO